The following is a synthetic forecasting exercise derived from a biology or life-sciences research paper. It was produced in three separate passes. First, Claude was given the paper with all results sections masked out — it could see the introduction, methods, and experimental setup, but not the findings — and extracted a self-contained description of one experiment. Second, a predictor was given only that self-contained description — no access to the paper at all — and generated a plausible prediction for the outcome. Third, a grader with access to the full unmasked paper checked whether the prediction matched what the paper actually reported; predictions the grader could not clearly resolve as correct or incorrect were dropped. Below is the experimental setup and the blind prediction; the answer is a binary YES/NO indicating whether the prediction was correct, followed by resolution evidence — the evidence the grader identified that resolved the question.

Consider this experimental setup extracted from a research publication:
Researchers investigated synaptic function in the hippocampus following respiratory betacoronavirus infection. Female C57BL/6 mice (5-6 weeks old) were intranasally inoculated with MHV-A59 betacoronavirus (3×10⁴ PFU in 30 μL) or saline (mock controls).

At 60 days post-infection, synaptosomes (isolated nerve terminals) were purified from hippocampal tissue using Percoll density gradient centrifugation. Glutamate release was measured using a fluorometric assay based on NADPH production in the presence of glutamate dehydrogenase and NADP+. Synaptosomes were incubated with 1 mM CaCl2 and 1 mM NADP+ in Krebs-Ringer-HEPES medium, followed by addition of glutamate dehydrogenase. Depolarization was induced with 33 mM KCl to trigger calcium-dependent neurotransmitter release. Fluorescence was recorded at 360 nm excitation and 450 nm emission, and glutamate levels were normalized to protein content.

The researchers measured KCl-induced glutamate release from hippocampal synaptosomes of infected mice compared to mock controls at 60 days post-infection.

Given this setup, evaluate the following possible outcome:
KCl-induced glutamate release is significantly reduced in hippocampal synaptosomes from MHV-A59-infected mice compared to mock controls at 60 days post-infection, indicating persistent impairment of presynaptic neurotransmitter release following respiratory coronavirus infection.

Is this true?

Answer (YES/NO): NO